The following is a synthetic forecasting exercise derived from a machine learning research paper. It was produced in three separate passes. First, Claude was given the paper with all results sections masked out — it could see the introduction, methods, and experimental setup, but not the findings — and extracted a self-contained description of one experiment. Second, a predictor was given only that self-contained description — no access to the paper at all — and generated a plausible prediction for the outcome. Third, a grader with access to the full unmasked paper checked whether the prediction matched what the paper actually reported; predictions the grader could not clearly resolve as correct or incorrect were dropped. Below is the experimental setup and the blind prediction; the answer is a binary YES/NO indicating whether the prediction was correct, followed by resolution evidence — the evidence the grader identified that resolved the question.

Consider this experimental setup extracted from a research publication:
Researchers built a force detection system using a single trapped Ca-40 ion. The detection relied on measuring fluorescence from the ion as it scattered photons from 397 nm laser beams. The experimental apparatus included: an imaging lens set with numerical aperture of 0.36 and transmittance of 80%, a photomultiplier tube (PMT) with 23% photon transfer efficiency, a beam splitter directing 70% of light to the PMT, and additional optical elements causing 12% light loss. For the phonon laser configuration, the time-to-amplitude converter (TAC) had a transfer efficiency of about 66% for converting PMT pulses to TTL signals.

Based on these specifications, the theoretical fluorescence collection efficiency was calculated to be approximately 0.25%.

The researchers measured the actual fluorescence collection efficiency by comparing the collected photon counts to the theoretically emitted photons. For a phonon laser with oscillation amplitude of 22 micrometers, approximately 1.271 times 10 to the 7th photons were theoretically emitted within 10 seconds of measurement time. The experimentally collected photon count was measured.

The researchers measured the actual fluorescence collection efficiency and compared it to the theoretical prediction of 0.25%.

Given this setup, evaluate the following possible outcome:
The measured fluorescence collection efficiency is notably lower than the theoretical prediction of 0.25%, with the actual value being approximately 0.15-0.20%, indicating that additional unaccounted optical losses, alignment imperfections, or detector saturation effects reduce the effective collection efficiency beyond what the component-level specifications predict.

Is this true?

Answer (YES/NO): NO